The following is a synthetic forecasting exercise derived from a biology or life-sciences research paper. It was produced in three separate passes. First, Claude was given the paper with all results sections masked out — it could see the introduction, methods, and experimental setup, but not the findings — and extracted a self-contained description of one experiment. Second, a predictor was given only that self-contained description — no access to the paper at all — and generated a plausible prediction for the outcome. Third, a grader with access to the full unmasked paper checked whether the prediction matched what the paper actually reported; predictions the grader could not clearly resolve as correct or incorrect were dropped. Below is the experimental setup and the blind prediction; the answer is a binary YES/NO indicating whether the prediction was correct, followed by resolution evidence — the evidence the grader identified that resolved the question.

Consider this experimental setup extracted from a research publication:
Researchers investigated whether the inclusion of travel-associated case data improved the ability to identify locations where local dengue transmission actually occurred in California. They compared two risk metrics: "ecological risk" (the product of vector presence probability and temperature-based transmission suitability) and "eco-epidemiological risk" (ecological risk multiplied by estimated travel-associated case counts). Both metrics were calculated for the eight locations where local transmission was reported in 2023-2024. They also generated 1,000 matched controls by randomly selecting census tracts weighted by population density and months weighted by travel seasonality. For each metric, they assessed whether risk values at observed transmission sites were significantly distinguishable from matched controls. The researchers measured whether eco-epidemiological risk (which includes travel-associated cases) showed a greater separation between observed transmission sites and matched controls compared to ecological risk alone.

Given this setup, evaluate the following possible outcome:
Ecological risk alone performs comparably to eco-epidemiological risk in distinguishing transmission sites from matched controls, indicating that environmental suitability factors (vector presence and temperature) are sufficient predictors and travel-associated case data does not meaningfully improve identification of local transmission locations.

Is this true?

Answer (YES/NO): YES